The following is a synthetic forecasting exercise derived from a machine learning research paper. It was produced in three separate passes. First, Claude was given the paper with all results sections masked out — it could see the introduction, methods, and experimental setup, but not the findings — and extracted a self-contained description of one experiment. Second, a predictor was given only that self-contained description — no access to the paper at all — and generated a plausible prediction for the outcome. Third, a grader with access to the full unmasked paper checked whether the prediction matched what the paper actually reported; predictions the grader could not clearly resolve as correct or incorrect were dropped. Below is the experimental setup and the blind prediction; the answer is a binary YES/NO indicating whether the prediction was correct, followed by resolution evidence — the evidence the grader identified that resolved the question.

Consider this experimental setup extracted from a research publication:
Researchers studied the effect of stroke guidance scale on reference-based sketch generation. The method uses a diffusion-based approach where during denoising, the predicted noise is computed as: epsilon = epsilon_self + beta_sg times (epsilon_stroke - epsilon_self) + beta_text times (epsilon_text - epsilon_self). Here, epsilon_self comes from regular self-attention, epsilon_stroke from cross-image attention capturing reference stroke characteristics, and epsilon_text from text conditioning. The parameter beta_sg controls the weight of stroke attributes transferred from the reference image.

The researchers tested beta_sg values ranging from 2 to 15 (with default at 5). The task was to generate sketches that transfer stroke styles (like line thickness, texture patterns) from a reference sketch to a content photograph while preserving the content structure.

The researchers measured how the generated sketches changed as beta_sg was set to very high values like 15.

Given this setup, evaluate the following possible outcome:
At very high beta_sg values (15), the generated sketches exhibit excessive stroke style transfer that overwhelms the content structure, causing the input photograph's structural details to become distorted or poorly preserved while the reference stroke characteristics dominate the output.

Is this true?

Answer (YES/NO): YES